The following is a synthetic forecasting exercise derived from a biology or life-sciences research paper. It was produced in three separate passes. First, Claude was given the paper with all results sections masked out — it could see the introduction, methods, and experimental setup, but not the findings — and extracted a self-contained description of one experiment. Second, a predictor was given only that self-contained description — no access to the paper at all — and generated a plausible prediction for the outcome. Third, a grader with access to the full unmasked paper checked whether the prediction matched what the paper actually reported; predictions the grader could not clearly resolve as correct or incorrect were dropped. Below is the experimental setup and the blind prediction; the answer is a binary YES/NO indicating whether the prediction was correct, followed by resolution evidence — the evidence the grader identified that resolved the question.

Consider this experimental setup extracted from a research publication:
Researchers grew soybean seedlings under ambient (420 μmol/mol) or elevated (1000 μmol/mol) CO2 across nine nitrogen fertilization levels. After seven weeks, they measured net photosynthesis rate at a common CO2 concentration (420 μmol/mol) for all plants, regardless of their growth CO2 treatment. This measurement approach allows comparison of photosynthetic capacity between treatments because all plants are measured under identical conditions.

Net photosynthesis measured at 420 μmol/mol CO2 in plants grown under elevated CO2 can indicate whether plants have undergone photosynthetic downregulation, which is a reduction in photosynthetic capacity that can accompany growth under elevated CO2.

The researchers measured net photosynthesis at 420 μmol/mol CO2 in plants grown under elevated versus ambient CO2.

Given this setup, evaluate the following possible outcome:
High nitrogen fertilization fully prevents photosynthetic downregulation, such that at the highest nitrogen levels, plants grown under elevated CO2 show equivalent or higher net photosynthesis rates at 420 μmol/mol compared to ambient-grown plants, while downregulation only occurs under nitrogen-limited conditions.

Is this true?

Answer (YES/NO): NO